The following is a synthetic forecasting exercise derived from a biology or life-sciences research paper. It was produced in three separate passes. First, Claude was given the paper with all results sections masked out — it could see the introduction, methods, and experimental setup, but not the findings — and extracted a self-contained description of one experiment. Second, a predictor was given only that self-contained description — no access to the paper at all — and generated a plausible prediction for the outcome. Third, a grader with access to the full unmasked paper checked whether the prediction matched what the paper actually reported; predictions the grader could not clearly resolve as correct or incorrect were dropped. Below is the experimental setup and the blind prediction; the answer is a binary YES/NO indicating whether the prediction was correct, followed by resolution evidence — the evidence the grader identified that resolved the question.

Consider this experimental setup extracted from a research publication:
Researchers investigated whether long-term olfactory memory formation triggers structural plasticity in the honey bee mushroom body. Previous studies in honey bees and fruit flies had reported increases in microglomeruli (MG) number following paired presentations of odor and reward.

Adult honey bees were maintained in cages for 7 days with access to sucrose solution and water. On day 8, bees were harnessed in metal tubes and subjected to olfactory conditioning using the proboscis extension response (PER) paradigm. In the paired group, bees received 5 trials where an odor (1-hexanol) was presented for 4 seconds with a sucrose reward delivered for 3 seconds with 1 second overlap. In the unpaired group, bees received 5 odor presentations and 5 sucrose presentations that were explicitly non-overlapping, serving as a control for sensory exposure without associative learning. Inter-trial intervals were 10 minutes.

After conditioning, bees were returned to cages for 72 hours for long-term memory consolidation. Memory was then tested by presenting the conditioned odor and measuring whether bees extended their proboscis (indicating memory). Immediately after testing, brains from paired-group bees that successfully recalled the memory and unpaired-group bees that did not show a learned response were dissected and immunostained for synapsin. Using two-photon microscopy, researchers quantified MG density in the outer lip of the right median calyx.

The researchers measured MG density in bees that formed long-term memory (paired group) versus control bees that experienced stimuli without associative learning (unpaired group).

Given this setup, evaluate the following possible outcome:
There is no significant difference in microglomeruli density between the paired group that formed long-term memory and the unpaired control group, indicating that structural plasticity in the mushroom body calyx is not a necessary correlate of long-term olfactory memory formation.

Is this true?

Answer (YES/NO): YES